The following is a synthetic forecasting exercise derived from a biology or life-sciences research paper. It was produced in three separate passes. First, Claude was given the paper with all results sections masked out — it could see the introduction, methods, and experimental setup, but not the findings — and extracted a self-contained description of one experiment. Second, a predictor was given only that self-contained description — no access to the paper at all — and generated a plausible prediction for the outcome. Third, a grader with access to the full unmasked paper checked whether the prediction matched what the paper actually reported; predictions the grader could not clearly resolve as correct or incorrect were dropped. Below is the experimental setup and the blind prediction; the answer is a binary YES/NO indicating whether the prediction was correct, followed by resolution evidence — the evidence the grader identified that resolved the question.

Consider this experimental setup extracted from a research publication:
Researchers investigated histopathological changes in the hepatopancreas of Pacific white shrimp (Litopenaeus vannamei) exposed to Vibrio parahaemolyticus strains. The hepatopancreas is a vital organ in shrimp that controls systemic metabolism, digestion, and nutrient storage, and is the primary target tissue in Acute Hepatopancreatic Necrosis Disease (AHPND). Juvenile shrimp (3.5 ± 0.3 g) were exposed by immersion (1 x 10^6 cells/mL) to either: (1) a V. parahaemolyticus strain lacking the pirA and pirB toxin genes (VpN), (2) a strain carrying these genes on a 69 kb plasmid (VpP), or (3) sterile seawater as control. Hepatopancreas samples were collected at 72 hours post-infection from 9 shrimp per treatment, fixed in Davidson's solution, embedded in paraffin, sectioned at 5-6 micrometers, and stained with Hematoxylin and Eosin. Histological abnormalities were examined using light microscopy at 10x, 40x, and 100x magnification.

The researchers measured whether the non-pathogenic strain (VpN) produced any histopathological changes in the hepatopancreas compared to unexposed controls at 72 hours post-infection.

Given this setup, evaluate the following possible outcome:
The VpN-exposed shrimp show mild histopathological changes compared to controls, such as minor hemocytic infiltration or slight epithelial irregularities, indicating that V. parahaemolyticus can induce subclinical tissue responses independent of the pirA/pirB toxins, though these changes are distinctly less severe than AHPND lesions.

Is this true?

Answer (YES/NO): YES